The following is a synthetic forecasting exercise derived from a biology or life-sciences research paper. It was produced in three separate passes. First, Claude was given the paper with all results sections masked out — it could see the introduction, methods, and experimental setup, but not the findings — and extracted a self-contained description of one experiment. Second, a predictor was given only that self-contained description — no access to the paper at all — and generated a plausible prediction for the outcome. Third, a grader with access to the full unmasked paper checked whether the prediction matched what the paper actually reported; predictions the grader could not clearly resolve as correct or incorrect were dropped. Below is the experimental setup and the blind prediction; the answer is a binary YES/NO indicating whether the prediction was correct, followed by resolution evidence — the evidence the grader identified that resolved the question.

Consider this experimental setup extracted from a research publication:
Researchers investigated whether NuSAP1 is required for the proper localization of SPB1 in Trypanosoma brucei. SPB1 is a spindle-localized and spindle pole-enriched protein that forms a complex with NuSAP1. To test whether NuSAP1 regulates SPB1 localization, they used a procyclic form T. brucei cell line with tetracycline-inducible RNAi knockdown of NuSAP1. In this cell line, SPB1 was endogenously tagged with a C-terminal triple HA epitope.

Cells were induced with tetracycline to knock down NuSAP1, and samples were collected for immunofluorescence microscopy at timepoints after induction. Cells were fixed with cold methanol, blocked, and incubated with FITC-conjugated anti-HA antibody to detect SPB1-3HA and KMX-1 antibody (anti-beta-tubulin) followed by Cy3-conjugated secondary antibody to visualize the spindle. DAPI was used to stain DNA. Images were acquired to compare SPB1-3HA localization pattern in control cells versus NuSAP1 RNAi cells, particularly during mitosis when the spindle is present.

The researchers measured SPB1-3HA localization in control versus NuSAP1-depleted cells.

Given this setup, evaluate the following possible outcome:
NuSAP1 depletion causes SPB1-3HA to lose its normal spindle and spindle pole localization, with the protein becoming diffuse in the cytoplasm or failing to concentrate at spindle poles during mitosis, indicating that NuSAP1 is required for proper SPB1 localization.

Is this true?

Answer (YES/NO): YES